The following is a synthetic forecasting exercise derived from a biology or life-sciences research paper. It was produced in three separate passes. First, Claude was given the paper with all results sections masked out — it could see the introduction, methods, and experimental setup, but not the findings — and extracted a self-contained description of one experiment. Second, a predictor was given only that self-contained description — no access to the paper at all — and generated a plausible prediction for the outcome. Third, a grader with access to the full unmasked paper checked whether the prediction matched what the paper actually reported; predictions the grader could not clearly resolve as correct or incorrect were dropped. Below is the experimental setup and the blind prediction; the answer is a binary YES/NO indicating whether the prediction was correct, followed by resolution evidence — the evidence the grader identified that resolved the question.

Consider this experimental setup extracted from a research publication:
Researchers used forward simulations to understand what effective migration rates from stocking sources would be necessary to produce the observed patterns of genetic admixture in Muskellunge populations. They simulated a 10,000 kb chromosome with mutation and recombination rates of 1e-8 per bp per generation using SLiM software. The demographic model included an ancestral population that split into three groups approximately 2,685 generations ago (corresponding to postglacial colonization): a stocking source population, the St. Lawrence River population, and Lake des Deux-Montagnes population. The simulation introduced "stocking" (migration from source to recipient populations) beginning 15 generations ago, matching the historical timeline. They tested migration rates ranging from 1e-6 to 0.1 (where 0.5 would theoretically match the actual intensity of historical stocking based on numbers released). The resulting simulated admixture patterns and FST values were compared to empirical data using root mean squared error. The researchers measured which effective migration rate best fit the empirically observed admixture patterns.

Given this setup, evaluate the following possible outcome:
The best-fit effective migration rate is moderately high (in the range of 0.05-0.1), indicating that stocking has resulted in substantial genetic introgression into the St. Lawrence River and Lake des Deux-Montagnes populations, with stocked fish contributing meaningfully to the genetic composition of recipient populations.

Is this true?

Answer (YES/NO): NO